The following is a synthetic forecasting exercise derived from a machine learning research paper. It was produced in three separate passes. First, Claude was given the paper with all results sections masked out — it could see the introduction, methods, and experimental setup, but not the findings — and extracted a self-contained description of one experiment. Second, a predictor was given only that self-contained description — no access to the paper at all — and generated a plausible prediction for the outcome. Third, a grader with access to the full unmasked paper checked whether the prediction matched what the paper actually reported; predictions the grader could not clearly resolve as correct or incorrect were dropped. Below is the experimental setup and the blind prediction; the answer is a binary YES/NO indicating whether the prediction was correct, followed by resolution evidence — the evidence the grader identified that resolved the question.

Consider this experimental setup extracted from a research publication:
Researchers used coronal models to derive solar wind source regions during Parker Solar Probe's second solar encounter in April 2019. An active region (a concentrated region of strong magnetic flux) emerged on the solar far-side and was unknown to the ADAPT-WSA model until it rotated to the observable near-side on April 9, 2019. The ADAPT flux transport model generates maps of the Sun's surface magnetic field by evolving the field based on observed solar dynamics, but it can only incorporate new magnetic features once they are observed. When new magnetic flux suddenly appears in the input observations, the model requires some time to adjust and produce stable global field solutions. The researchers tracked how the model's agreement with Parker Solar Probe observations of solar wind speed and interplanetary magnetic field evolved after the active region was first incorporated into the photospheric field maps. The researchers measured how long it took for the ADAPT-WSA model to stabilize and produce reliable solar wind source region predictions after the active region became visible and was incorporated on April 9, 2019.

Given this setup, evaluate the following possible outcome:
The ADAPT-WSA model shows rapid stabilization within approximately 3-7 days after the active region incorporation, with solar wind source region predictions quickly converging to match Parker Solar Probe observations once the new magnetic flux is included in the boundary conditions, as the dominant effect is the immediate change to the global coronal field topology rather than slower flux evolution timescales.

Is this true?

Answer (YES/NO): NO